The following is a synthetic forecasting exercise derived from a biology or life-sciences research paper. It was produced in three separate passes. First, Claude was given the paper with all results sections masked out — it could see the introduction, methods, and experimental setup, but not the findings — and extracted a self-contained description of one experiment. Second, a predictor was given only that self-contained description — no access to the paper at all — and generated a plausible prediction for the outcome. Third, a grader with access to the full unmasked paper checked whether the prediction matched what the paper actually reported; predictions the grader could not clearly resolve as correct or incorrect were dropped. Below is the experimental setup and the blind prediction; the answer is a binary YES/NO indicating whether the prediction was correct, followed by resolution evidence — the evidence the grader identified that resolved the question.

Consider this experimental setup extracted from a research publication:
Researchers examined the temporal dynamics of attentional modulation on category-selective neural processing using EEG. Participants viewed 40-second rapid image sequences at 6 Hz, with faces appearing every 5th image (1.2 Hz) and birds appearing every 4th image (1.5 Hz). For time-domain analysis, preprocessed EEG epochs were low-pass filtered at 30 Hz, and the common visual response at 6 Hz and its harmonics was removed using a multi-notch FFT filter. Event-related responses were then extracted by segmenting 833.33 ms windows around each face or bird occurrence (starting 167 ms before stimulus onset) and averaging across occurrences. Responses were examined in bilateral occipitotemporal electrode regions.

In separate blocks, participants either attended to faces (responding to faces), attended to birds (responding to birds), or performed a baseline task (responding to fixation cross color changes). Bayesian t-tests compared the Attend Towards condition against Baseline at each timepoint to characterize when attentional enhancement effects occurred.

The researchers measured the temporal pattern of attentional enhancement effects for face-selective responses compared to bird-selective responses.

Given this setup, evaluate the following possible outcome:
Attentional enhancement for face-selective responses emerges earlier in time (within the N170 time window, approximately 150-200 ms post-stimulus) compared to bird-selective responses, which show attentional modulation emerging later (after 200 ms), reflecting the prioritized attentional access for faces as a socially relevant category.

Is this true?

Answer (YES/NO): NO